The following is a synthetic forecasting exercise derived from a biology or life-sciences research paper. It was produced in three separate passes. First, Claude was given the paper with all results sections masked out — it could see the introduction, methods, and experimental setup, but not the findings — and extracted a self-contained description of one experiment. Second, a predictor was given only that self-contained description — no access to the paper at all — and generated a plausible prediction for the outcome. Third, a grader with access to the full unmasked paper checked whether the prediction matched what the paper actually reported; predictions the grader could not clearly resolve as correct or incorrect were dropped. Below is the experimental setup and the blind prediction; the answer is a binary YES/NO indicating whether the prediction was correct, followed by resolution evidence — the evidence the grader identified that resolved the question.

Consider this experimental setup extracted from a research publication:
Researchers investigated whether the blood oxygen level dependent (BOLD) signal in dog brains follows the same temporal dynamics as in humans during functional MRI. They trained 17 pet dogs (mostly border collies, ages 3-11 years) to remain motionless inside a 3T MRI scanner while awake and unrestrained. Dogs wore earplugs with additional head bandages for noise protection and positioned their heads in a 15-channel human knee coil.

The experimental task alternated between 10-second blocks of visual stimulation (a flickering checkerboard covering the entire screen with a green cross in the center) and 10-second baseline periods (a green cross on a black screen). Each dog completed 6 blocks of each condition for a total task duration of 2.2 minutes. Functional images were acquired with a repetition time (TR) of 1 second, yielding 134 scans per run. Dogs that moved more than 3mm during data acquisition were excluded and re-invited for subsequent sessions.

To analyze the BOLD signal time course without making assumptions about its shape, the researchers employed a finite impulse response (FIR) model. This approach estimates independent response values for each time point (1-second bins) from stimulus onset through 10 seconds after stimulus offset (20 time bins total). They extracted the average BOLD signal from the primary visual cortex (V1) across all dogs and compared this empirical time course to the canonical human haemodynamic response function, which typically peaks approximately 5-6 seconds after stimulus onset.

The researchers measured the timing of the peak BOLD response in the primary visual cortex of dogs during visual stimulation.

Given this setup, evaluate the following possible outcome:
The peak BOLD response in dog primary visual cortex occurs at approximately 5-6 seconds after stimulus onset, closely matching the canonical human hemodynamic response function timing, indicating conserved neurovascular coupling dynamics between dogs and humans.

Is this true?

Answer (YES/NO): NO